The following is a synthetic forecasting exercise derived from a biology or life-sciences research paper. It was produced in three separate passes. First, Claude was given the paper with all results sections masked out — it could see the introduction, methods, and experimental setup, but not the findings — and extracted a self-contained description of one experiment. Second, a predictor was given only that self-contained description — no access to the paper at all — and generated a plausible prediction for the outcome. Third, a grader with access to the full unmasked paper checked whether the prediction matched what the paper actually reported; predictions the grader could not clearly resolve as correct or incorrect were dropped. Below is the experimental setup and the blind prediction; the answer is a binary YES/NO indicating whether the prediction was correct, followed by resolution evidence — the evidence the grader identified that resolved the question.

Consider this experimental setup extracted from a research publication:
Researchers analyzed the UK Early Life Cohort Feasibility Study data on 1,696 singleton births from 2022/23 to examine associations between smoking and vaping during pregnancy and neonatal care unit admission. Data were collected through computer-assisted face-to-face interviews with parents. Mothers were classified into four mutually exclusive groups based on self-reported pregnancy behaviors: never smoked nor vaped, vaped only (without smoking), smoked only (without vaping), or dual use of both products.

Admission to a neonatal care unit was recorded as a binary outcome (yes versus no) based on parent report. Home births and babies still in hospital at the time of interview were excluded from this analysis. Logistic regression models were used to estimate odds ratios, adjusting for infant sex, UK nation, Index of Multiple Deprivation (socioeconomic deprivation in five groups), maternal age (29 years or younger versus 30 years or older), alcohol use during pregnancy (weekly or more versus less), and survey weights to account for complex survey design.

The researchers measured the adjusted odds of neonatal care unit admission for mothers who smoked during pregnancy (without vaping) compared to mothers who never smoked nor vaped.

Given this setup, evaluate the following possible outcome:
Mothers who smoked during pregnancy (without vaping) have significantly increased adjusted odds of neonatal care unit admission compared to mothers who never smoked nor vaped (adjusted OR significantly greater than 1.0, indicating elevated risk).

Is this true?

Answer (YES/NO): NO